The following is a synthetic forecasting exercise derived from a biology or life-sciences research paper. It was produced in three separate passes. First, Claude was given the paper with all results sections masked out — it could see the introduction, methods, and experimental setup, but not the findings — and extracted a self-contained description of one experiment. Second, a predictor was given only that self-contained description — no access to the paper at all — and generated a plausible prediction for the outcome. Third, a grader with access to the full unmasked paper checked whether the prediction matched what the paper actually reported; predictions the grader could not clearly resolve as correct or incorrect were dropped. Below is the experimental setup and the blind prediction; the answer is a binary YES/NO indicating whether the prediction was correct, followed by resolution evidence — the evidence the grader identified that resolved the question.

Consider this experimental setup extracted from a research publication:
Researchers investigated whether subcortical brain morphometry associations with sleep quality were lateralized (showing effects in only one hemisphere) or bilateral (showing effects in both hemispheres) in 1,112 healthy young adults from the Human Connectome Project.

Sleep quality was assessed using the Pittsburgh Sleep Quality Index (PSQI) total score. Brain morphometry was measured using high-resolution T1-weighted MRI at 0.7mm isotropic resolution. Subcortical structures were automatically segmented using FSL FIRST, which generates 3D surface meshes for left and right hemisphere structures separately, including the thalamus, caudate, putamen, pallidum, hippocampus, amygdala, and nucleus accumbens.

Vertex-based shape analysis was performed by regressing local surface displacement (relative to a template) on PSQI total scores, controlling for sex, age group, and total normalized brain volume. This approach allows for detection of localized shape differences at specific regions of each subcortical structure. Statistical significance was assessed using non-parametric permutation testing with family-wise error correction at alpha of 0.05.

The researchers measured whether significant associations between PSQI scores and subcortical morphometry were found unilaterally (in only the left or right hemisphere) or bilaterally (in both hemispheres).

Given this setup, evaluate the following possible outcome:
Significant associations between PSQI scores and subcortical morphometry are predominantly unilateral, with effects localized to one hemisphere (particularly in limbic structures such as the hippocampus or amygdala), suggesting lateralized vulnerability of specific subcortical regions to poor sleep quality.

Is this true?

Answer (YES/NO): NO